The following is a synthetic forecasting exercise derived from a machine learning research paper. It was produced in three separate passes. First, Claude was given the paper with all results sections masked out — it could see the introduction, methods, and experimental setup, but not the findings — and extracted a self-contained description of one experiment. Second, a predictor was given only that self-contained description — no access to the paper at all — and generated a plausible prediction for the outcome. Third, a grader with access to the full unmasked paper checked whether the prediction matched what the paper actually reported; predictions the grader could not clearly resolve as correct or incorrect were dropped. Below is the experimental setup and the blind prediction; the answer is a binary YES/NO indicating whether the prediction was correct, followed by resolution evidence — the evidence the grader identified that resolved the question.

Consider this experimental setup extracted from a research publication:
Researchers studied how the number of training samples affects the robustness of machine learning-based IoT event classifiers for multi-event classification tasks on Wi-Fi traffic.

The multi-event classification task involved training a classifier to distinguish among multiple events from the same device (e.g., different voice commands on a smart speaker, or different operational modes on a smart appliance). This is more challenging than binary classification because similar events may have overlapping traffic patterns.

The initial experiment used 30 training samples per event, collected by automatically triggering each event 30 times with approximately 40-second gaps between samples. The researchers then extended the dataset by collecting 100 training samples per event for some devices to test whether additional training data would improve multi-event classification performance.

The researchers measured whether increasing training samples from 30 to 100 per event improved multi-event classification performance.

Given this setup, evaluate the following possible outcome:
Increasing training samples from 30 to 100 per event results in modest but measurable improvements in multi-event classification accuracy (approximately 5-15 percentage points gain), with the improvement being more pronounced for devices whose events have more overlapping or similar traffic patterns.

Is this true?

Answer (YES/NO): NO